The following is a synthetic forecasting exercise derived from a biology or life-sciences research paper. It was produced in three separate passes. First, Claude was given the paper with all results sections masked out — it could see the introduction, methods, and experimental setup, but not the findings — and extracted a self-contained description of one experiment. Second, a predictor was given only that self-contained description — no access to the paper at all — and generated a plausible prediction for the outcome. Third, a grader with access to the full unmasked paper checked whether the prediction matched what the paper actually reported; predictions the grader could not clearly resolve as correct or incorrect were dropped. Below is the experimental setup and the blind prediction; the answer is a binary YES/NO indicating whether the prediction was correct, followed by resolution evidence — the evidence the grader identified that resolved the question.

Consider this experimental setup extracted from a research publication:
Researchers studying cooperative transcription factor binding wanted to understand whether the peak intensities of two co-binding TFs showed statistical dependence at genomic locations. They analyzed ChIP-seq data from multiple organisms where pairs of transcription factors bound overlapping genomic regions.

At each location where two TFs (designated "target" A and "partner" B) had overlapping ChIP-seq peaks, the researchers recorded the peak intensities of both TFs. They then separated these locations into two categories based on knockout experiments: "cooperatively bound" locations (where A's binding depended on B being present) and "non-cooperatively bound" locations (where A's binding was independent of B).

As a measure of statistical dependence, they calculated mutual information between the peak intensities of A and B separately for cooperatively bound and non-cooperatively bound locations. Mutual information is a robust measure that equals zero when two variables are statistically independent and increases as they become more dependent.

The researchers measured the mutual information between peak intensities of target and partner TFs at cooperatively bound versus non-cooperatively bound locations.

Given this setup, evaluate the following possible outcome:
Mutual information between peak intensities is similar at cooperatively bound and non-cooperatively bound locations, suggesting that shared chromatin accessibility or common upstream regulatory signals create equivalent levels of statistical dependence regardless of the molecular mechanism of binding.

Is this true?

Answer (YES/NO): NO